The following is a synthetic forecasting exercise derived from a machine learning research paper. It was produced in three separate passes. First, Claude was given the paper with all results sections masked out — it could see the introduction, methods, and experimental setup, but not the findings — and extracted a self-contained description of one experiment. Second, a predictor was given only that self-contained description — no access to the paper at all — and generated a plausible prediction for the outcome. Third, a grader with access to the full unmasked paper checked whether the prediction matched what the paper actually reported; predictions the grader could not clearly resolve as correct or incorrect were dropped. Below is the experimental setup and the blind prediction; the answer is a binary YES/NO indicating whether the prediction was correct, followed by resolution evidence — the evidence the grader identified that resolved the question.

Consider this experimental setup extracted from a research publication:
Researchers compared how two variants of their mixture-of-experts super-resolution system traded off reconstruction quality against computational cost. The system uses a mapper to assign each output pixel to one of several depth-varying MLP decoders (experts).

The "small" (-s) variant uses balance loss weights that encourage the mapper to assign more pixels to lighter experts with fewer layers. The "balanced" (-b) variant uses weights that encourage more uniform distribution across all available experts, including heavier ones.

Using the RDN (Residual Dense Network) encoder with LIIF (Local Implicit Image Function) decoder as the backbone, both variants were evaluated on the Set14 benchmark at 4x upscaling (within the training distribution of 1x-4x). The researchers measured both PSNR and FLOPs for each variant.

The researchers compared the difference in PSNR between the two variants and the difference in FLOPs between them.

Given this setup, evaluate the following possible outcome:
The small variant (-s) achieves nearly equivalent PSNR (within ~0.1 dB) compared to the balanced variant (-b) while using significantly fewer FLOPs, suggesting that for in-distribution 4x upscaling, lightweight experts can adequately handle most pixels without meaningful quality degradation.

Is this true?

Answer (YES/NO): YES